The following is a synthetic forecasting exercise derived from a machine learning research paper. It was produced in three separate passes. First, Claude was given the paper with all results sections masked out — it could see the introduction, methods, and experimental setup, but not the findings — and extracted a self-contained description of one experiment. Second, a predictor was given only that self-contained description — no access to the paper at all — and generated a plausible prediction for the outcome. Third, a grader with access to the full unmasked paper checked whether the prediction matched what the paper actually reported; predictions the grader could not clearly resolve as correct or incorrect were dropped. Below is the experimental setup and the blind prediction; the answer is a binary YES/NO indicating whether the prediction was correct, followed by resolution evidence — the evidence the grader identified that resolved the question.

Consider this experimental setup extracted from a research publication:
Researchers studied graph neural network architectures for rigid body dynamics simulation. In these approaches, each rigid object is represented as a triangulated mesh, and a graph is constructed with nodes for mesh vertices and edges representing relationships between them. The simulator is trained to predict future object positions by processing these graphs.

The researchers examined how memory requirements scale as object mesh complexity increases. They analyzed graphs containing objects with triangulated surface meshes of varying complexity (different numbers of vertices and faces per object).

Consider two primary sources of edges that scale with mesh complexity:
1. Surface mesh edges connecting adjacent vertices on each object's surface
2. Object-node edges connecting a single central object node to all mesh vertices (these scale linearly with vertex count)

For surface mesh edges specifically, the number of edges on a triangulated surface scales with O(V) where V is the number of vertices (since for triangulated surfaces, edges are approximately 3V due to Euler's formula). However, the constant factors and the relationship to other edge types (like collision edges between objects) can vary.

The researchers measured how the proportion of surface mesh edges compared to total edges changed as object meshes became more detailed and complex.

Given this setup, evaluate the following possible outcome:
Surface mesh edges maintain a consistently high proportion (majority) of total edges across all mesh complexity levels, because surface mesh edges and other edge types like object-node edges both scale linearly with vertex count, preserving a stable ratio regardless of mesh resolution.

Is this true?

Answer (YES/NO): YES